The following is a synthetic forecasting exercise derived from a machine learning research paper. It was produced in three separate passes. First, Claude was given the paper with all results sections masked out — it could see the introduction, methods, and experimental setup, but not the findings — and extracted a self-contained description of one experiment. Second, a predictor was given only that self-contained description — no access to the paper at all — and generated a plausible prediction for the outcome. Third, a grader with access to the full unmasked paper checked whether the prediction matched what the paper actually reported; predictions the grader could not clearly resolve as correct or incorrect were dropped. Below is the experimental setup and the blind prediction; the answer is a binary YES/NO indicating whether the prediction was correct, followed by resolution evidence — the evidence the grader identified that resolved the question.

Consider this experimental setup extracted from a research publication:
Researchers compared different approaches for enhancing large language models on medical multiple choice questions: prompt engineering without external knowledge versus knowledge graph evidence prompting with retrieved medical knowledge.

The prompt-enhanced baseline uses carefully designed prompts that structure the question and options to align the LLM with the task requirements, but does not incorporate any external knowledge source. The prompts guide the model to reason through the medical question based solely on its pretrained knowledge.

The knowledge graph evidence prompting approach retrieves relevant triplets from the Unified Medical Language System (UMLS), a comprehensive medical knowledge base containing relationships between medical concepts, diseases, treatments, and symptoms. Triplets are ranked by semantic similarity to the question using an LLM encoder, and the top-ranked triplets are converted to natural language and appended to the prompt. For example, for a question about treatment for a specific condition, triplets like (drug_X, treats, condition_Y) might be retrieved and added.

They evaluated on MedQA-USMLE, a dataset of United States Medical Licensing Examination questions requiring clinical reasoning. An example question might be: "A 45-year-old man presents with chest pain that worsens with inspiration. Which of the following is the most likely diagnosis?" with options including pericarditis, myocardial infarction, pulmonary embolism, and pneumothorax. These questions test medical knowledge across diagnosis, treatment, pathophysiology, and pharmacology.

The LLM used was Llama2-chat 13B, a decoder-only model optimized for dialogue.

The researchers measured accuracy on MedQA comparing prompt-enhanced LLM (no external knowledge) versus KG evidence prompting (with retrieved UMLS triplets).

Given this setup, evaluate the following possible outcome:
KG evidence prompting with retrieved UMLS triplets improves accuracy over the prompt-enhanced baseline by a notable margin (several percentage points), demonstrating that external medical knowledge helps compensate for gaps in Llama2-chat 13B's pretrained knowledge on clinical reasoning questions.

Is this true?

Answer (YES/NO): NO